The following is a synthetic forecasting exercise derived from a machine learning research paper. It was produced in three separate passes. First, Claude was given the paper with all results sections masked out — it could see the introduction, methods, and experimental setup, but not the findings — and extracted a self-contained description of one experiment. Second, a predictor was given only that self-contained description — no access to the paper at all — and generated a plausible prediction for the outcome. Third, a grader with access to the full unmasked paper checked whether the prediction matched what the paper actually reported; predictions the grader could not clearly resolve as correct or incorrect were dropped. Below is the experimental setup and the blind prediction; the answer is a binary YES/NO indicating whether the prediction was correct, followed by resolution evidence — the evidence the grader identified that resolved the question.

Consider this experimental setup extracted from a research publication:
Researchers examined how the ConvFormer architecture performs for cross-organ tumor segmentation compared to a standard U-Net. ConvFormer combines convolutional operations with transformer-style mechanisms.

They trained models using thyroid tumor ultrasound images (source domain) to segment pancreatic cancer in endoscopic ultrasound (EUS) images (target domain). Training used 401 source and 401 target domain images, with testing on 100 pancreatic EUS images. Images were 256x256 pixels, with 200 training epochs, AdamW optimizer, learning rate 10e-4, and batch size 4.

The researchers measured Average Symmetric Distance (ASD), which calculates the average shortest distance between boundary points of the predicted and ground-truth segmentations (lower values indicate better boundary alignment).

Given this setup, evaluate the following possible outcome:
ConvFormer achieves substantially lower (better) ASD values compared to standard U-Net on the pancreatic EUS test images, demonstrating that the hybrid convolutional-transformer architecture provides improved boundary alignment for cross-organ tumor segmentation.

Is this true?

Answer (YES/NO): NO